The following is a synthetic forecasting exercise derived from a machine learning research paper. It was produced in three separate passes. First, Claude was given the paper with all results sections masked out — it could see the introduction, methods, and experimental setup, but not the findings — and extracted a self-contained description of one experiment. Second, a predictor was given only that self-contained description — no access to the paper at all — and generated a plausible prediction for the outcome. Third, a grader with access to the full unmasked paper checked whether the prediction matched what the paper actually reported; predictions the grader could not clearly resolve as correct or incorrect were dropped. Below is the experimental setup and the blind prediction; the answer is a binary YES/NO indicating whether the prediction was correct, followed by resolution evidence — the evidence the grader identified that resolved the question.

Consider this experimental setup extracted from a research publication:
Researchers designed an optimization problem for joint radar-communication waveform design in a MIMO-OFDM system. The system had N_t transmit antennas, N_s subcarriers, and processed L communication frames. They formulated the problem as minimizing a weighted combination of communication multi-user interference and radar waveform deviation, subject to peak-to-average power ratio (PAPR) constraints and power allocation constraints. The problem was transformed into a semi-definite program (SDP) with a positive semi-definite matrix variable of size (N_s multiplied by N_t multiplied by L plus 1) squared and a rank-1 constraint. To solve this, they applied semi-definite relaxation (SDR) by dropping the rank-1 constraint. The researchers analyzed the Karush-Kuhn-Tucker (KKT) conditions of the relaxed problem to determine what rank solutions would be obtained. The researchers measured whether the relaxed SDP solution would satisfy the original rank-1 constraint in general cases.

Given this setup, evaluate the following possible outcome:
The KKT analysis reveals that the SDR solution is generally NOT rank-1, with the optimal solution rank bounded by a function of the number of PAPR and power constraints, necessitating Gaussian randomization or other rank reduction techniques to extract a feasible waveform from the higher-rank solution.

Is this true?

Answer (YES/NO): NO